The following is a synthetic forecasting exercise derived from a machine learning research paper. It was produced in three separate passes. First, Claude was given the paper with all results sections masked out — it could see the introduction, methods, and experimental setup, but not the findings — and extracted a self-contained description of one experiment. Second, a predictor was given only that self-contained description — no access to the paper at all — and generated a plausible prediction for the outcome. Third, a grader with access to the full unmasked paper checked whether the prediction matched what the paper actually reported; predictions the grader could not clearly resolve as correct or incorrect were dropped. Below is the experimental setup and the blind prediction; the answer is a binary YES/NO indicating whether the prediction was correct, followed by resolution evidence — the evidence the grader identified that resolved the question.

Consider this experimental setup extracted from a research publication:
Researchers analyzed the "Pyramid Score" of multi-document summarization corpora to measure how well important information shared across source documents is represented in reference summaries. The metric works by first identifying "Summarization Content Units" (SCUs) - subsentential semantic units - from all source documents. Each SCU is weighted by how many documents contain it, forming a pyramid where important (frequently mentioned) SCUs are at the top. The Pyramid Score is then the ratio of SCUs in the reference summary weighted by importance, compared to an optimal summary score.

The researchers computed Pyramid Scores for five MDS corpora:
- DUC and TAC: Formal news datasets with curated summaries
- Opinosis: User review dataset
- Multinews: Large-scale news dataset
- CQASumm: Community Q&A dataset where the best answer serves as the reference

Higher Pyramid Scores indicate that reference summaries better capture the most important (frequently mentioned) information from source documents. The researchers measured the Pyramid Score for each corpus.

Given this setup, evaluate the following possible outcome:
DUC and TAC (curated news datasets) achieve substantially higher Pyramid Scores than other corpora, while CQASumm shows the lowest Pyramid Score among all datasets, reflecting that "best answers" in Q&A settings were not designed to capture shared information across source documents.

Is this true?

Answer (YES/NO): NO